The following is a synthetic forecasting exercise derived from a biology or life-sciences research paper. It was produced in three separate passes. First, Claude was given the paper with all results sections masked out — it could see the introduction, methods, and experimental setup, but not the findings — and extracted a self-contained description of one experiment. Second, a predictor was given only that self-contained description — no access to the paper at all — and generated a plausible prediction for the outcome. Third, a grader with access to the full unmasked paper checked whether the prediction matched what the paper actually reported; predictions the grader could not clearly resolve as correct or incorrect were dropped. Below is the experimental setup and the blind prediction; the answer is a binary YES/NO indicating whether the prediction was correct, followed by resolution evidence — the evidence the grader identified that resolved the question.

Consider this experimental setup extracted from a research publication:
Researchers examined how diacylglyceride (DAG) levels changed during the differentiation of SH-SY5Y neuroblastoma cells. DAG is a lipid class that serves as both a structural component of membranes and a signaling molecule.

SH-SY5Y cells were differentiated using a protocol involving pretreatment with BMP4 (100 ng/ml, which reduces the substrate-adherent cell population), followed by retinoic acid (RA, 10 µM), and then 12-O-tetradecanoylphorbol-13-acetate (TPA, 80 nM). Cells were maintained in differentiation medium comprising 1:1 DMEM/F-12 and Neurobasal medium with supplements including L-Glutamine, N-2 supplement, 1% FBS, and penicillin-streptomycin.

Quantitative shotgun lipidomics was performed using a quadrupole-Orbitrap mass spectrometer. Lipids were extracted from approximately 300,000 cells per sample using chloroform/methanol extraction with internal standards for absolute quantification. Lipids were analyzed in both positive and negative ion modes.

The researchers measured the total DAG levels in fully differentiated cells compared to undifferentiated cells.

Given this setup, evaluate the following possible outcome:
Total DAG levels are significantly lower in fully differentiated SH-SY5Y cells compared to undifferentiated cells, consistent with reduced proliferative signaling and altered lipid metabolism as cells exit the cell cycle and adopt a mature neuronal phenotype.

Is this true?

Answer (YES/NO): NO